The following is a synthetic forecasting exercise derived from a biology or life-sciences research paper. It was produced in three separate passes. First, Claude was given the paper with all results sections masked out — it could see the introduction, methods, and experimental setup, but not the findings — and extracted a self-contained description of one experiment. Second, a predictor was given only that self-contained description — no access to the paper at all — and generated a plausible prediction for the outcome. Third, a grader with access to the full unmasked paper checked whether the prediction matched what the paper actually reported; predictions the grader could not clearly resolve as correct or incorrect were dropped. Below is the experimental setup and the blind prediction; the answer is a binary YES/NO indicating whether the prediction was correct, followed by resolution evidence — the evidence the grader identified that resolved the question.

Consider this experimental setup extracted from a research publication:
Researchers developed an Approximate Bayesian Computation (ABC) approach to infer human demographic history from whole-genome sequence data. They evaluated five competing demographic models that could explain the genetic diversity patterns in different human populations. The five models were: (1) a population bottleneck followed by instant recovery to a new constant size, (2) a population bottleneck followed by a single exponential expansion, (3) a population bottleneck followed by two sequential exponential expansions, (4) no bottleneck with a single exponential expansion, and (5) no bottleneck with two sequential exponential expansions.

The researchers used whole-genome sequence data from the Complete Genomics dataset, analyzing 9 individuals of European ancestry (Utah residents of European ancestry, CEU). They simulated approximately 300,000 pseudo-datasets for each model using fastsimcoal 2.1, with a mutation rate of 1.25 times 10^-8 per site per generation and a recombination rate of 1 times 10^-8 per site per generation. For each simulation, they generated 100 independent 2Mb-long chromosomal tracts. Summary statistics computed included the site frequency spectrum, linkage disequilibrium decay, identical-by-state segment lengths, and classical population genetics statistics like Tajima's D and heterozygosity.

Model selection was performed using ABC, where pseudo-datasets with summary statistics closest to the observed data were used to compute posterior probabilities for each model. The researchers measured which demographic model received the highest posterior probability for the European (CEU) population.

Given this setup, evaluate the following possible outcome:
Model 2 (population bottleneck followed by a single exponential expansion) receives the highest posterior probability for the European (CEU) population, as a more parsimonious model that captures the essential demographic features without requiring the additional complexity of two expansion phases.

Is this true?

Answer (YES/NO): NO